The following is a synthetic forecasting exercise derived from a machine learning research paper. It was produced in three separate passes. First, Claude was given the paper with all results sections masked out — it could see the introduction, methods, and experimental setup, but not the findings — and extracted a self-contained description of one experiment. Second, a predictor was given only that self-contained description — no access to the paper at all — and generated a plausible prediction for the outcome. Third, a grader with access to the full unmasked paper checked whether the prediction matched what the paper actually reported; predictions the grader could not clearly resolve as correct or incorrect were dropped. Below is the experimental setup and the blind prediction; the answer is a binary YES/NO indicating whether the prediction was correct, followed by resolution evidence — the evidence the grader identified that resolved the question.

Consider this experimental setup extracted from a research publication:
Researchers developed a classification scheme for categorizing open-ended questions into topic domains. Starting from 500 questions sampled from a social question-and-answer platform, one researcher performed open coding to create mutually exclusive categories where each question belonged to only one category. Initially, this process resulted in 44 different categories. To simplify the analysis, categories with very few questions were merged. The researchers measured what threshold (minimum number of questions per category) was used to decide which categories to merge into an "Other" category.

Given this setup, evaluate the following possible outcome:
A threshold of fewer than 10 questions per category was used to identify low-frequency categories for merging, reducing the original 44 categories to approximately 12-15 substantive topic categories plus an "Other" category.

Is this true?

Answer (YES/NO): NO